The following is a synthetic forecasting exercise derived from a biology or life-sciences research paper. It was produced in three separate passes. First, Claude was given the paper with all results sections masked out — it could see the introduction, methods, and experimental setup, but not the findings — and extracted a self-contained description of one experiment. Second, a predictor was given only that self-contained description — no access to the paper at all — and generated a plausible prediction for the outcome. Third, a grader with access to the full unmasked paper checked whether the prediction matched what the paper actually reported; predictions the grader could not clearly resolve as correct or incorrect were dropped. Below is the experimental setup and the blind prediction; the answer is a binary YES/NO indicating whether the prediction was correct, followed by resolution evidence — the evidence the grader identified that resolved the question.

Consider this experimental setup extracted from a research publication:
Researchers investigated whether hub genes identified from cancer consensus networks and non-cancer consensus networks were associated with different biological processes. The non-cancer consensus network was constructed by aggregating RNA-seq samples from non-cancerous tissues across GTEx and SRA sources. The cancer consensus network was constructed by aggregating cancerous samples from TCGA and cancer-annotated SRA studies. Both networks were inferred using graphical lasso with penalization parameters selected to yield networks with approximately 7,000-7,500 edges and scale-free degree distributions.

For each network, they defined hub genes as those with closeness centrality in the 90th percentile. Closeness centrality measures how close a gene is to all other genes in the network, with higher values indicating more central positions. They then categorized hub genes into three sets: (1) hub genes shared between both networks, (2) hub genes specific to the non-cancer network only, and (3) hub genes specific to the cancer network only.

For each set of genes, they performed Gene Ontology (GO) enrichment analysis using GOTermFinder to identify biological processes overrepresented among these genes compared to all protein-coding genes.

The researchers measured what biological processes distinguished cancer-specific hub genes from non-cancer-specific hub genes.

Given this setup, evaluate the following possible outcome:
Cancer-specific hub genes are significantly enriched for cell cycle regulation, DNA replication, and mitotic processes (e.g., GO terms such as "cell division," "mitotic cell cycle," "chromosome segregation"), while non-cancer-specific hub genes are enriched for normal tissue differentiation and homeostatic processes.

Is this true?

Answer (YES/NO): NO